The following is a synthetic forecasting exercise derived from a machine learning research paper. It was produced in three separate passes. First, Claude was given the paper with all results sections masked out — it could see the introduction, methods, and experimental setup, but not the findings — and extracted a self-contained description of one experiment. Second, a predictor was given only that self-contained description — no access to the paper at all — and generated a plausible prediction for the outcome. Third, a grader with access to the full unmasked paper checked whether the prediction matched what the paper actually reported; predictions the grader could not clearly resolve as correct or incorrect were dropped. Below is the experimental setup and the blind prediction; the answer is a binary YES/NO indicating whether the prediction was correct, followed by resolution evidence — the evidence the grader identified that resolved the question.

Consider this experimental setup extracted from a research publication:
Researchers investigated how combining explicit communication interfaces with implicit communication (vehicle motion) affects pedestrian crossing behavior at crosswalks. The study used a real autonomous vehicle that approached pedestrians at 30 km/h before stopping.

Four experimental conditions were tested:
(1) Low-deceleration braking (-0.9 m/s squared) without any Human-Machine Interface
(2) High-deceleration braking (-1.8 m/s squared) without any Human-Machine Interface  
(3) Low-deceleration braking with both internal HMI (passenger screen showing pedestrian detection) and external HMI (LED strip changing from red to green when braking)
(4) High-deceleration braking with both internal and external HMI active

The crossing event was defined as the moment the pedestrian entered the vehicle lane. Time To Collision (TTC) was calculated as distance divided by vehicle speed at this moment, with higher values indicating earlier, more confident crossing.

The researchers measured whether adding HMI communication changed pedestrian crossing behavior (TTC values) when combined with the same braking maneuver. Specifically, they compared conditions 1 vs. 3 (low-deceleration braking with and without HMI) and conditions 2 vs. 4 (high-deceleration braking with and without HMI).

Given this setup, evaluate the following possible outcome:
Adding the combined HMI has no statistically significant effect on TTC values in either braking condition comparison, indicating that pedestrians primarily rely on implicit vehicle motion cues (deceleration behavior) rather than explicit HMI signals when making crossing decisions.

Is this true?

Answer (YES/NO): NO